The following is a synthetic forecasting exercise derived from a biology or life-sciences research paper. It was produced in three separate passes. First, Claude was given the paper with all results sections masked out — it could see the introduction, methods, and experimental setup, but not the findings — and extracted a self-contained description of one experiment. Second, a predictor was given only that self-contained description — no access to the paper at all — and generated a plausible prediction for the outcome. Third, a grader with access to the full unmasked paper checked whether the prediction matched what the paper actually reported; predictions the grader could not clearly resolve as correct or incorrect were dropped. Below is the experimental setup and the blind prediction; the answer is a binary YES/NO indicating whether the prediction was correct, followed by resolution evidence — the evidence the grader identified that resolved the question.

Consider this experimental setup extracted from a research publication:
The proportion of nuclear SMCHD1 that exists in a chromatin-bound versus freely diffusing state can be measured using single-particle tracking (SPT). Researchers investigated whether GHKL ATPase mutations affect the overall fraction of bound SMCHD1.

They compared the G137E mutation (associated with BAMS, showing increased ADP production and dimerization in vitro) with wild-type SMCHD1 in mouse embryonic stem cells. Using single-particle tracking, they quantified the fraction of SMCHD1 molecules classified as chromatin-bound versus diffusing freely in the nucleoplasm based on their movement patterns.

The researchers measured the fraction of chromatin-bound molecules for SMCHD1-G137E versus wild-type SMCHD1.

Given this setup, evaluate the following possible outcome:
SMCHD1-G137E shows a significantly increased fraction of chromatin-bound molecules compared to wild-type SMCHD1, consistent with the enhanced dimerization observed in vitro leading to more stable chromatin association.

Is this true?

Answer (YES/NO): YES